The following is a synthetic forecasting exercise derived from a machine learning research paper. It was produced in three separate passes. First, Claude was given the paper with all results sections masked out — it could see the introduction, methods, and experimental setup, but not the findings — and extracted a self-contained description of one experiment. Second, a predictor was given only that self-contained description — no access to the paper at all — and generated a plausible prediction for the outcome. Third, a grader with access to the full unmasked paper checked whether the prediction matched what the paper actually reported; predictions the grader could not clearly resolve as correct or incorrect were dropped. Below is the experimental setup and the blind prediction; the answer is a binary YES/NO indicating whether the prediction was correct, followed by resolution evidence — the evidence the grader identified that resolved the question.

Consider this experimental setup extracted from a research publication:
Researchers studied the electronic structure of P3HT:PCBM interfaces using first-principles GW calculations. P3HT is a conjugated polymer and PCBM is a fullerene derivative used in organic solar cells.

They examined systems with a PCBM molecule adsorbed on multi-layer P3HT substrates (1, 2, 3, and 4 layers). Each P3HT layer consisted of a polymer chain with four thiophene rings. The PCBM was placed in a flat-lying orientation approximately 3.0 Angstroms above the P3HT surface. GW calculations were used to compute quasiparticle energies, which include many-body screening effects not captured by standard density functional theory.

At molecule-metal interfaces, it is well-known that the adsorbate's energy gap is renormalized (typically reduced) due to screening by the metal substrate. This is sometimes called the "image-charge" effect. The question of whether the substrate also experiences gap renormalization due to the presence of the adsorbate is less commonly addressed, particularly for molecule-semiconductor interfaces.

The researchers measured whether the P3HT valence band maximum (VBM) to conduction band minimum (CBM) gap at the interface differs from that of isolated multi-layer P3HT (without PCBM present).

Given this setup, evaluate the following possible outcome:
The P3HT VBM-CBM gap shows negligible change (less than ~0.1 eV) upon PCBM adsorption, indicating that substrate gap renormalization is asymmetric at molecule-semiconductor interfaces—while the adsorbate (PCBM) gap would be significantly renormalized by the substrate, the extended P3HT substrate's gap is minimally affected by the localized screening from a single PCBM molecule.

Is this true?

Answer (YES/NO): NO